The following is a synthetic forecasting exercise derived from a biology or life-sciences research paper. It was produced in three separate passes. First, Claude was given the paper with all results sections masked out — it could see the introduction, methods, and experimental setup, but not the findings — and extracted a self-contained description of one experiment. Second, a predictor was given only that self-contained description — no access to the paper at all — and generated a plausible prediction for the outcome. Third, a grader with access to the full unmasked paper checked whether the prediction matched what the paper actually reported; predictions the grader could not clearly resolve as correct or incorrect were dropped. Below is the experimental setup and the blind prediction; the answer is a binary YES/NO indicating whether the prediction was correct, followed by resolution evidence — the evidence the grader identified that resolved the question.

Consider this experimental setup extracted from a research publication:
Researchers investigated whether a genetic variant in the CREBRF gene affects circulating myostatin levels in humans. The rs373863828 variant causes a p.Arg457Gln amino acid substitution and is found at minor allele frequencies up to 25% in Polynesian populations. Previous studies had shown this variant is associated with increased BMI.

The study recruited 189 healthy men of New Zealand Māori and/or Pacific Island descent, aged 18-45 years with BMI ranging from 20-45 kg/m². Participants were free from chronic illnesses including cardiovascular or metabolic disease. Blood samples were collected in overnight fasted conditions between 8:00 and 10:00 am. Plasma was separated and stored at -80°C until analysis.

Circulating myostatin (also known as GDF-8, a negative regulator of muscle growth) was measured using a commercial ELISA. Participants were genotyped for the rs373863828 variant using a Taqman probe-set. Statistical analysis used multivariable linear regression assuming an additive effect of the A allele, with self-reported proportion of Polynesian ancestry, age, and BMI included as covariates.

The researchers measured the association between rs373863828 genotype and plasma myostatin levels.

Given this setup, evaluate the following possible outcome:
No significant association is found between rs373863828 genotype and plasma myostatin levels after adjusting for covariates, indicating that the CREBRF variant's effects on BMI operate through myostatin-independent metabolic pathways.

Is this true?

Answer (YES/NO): NO